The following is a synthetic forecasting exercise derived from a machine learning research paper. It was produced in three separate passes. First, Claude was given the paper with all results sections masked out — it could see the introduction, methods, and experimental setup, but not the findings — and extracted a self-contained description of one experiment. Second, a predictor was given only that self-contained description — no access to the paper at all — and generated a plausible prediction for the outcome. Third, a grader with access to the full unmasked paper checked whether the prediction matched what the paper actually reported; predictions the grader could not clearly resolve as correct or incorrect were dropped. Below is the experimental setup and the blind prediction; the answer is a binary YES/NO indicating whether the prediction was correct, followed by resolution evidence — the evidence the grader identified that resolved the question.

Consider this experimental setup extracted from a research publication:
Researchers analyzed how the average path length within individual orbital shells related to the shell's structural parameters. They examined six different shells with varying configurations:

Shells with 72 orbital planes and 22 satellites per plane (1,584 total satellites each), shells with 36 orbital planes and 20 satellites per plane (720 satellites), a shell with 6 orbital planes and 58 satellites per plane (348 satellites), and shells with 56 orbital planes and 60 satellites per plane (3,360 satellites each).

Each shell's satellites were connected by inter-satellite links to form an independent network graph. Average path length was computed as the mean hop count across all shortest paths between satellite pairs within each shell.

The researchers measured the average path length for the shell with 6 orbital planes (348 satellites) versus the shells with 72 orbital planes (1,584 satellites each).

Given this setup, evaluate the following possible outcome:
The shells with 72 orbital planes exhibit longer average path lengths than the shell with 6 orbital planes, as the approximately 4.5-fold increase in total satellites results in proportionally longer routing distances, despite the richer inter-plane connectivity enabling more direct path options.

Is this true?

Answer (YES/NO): YES